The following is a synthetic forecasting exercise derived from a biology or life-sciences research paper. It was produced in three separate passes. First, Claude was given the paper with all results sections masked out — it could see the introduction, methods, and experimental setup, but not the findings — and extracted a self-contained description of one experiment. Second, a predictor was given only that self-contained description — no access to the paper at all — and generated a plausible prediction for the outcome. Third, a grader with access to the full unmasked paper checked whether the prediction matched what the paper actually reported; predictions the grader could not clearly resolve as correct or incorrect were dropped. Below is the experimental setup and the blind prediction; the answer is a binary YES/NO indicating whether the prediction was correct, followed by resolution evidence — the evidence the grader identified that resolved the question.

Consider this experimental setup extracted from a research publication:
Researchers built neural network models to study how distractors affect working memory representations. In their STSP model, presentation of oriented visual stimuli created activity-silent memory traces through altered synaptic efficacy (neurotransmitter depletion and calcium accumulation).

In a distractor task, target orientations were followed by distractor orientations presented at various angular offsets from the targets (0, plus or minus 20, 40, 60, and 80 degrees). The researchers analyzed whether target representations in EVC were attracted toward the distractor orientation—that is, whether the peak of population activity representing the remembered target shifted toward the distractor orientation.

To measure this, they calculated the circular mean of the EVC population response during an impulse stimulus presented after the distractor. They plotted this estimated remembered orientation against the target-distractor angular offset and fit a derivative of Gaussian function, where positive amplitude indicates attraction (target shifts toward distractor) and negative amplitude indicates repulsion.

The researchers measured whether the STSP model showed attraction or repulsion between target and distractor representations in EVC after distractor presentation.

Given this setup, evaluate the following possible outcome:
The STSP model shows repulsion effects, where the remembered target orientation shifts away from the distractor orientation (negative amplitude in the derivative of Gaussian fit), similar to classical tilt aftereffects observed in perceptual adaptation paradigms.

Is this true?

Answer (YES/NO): NO